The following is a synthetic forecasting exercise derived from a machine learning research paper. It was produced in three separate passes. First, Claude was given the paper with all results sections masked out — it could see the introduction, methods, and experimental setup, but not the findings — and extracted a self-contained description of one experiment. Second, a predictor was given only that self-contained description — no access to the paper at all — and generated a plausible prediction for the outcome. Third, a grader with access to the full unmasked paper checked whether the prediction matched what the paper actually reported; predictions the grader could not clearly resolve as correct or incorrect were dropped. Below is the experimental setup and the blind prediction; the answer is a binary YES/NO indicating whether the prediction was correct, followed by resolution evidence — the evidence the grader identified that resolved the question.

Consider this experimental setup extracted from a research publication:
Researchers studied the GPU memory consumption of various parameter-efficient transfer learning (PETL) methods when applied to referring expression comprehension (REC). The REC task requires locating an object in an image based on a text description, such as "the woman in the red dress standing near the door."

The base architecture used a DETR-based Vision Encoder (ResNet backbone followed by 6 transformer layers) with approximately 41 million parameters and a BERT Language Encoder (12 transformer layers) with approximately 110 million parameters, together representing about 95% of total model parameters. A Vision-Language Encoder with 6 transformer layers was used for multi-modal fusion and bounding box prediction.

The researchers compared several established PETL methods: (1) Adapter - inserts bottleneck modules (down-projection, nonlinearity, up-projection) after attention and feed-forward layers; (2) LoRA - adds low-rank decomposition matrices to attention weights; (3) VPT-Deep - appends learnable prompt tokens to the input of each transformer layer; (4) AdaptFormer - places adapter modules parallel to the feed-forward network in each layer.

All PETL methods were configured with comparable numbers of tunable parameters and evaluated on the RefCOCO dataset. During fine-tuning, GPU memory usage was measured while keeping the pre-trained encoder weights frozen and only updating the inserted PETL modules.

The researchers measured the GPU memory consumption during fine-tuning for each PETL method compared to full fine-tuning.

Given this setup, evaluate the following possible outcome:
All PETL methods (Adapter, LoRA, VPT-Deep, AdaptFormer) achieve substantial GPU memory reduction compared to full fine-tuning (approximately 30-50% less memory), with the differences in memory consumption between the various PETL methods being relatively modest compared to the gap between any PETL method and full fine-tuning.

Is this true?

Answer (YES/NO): NO